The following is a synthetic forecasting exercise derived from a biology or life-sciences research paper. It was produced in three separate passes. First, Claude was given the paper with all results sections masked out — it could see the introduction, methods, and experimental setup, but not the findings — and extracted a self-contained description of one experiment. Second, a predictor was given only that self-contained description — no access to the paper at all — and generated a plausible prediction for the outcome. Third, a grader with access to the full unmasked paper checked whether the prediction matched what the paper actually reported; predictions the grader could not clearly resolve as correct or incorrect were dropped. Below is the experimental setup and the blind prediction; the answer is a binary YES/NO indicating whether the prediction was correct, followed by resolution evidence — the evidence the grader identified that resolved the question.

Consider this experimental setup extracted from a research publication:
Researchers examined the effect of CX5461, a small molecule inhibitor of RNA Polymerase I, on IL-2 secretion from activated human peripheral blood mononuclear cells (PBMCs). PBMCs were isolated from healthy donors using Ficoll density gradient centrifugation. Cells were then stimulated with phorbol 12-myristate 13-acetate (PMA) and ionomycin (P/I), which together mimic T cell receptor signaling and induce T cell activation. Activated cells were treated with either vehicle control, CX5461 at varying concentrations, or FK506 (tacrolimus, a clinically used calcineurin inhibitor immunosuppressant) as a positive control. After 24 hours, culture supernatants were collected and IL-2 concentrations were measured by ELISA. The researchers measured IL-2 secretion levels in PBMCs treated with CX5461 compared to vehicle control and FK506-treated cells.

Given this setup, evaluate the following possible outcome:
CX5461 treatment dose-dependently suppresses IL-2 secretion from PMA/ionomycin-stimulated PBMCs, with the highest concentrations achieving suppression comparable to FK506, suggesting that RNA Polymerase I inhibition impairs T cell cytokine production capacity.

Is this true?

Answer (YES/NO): NO